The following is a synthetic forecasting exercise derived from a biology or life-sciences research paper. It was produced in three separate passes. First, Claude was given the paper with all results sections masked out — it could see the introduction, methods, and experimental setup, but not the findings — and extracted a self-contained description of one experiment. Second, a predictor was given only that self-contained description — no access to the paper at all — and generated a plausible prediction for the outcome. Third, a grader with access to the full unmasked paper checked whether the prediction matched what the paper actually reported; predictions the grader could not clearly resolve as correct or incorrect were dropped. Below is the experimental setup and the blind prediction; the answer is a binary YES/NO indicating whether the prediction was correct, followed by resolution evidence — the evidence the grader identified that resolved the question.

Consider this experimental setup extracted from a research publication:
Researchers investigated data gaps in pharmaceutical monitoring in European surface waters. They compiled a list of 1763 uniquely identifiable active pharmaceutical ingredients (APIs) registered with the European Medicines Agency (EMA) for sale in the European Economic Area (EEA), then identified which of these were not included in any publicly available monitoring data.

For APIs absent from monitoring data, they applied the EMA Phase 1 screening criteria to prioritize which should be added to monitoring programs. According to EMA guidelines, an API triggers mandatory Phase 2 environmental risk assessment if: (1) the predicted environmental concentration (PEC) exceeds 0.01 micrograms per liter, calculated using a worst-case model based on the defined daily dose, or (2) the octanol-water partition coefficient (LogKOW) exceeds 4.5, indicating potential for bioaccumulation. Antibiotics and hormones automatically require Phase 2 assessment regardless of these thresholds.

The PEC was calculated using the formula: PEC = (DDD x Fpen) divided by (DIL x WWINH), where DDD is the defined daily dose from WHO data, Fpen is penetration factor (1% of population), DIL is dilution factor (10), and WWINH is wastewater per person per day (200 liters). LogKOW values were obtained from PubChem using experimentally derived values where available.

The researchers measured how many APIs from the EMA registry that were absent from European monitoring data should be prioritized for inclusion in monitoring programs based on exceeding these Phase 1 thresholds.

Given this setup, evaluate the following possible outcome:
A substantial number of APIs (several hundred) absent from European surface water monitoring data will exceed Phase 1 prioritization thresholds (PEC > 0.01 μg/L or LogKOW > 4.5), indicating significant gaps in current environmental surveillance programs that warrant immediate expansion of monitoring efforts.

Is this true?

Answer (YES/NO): YES